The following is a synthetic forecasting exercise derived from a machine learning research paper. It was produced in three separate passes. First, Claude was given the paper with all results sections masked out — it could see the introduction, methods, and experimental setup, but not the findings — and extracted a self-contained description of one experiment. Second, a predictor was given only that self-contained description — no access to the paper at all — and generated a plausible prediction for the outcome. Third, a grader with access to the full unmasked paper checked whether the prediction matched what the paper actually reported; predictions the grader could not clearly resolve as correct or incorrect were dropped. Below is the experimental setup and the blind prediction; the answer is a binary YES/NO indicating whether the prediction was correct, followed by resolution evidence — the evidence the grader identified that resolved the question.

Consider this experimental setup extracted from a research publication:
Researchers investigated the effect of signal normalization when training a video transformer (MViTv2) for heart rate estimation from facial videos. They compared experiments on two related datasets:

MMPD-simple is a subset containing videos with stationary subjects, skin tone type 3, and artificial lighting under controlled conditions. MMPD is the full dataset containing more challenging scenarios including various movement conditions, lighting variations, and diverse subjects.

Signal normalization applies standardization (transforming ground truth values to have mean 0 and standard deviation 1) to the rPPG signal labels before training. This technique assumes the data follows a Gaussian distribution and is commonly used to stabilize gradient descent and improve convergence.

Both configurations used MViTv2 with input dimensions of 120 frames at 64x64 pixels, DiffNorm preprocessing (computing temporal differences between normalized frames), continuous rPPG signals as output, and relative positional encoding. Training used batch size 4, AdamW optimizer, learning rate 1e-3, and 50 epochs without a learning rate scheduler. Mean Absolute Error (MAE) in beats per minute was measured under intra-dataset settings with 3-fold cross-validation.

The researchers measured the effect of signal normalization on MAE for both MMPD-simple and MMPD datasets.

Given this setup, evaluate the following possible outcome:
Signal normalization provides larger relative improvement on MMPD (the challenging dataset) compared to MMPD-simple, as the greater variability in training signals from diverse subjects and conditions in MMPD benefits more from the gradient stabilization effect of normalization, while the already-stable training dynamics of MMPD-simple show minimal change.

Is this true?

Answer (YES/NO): NO